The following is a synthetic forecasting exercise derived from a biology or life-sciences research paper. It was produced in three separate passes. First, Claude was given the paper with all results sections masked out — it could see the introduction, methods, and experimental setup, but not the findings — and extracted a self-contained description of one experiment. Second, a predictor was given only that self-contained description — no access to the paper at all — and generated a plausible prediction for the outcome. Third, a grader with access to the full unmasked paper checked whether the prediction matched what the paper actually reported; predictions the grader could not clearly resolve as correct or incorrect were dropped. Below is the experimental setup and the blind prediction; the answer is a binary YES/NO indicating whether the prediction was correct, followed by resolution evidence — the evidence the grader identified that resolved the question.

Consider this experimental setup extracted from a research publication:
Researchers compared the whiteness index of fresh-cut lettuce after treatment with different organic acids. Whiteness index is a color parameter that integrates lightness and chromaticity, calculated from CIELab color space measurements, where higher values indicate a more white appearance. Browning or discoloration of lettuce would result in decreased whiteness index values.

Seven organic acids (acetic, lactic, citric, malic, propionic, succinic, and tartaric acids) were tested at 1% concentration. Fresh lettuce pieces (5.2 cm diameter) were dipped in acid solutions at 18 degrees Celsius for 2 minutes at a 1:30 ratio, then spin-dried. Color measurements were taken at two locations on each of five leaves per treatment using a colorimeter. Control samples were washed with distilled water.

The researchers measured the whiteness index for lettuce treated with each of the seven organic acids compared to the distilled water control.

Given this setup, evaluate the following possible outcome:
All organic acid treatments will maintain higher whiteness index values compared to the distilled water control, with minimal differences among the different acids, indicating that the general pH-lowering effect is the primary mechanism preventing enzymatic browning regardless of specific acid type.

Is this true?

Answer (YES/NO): NO